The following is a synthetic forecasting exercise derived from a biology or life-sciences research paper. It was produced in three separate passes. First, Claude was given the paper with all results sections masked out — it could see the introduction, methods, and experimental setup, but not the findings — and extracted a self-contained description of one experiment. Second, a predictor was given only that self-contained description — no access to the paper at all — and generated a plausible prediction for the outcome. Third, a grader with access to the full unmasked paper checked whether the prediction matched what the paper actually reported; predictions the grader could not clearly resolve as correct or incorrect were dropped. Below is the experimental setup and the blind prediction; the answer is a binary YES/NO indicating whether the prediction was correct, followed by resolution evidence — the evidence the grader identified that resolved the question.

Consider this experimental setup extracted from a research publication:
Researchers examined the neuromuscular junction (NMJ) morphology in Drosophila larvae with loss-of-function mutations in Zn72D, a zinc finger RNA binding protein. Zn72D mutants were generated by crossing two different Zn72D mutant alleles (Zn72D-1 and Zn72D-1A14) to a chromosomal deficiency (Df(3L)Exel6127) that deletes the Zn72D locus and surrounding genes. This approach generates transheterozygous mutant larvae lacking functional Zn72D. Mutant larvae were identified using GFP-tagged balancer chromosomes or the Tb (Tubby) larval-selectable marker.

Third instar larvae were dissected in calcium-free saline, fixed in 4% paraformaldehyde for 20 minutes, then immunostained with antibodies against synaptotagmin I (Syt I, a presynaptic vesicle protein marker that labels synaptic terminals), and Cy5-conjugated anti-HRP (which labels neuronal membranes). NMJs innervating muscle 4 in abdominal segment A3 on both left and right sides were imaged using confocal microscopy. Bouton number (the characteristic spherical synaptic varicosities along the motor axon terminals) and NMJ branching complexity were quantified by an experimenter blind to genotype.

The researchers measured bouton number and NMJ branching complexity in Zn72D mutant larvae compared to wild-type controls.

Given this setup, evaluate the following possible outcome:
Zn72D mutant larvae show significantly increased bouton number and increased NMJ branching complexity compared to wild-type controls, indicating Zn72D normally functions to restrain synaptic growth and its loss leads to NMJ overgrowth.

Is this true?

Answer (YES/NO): NO